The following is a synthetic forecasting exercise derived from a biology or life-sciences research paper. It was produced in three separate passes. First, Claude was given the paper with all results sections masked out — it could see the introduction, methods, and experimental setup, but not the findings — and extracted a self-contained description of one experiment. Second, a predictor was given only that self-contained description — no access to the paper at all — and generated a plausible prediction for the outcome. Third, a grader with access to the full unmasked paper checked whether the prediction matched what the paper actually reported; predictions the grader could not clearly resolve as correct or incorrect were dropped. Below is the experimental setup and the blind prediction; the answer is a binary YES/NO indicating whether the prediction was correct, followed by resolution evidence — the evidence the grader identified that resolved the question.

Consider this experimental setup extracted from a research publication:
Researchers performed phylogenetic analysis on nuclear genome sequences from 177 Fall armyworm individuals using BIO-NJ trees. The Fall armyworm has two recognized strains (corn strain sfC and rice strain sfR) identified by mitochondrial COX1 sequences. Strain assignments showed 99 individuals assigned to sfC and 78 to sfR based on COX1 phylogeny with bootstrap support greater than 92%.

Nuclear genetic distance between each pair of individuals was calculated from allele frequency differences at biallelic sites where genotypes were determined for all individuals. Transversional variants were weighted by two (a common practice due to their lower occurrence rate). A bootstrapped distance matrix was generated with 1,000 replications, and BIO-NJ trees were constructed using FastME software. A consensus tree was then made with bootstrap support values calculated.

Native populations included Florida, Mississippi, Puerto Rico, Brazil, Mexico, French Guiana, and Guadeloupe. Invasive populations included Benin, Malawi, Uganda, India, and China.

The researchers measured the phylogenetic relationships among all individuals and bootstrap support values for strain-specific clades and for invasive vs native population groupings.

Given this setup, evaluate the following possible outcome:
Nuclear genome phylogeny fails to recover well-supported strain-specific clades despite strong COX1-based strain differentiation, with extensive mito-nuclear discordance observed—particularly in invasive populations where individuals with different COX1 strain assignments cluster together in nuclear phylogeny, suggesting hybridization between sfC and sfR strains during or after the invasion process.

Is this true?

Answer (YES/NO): NO